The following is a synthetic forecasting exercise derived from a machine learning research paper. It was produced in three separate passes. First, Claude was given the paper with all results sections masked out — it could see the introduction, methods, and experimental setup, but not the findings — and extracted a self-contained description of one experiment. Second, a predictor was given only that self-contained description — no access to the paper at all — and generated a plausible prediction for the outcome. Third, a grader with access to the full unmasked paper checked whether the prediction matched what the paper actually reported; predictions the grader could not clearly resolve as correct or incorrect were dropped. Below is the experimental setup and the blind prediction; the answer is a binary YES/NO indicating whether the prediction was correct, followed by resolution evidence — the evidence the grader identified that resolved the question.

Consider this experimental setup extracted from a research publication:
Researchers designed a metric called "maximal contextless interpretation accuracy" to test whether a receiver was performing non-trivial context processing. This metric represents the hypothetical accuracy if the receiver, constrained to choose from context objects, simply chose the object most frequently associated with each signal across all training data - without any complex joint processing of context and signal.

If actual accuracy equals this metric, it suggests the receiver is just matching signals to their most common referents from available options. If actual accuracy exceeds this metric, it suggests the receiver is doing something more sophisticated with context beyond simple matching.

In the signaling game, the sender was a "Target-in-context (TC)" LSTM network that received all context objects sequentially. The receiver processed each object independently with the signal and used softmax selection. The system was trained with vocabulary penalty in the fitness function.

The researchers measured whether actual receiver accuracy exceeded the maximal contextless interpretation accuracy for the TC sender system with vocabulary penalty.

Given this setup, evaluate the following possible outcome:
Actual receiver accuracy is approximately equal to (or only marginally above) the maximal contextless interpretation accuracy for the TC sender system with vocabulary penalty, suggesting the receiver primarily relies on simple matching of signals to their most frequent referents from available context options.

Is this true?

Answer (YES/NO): NO